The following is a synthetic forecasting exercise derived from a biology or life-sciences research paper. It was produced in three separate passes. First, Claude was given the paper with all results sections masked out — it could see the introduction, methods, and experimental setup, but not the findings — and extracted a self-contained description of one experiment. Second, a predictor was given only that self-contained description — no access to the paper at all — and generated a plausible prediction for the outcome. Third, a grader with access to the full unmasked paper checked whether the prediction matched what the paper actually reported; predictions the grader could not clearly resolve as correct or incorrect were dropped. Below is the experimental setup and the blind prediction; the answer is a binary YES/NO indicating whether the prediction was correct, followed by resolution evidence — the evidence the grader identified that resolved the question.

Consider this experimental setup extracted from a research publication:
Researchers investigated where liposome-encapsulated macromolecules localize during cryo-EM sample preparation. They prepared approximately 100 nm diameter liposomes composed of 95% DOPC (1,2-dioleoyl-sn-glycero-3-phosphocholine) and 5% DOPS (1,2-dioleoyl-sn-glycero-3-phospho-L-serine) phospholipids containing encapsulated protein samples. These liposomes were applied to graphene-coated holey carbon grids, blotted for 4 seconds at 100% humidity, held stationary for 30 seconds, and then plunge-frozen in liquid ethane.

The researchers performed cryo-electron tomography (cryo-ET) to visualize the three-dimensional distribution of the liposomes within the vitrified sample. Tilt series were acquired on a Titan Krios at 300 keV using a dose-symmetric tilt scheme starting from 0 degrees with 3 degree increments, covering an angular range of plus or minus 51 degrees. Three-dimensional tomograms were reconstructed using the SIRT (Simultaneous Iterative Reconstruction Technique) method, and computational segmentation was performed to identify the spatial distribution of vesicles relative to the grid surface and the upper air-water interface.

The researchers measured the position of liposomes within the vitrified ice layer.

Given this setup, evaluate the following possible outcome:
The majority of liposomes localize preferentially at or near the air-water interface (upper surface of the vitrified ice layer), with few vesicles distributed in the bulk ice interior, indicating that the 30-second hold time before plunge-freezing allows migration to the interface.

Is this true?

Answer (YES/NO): NO